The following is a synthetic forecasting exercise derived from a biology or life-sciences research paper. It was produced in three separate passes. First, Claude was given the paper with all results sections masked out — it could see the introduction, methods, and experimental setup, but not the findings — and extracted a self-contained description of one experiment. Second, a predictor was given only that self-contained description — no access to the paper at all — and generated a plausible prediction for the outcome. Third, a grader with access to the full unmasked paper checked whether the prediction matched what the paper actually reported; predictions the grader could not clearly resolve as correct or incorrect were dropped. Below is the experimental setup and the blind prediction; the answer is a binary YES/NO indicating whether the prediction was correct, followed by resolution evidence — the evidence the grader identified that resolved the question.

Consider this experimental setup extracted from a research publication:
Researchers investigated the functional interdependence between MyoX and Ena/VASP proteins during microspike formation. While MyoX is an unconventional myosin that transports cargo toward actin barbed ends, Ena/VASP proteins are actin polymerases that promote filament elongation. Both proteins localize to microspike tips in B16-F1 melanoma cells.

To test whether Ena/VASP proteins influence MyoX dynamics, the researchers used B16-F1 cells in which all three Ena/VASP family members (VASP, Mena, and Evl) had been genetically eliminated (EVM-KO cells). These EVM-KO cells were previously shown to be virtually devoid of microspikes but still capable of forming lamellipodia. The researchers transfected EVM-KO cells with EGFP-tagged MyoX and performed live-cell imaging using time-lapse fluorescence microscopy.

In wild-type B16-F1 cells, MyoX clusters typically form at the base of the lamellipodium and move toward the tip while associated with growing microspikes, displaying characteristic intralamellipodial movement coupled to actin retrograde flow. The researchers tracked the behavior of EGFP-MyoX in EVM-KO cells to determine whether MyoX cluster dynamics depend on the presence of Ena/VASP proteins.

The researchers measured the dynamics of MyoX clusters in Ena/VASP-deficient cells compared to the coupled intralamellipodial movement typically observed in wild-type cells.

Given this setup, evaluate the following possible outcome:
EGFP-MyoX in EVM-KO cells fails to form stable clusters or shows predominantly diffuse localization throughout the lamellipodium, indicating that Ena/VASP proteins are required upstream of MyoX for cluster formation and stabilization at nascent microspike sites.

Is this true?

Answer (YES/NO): NO